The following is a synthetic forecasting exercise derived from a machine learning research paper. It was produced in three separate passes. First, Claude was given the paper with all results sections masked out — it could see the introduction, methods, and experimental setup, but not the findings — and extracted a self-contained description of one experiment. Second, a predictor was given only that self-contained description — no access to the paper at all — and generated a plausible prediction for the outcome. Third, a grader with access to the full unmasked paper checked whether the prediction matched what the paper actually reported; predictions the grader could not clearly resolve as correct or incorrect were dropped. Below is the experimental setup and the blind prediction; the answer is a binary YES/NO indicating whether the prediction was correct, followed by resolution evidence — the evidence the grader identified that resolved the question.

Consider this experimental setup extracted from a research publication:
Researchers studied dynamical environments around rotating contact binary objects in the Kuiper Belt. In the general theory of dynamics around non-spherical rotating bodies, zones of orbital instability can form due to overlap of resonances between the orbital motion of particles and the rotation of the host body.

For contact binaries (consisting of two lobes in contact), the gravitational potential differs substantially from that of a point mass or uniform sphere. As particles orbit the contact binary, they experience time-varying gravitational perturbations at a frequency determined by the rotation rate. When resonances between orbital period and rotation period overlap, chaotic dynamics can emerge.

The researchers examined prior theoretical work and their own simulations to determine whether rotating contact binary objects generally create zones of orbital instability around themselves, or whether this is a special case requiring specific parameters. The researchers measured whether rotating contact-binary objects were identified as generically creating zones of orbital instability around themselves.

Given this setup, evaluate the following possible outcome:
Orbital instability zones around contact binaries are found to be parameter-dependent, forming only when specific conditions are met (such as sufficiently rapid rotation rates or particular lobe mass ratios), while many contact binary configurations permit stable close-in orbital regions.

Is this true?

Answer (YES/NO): NO